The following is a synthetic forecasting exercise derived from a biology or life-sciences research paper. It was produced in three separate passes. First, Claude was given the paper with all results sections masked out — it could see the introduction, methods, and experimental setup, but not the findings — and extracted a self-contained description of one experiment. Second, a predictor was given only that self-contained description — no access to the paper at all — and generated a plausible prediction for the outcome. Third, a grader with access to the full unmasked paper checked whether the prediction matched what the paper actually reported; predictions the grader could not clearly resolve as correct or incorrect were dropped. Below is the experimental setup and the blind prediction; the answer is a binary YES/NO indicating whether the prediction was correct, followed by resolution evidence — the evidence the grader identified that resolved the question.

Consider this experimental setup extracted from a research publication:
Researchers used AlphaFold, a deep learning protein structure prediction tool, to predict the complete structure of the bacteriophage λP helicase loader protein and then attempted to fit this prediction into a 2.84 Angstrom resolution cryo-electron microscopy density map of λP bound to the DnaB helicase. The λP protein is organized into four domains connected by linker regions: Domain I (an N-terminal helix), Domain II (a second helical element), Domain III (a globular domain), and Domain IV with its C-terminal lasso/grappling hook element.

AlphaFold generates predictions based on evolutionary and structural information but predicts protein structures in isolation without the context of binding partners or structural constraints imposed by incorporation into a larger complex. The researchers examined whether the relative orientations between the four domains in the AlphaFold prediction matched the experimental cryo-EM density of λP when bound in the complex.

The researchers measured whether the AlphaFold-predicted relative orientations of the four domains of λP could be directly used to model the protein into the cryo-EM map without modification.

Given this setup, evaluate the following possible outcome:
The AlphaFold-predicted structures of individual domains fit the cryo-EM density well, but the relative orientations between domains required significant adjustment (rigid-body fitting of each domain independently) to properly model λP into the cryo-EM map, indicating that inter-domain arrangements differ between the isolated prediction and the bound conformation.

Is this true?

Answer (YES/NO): YES